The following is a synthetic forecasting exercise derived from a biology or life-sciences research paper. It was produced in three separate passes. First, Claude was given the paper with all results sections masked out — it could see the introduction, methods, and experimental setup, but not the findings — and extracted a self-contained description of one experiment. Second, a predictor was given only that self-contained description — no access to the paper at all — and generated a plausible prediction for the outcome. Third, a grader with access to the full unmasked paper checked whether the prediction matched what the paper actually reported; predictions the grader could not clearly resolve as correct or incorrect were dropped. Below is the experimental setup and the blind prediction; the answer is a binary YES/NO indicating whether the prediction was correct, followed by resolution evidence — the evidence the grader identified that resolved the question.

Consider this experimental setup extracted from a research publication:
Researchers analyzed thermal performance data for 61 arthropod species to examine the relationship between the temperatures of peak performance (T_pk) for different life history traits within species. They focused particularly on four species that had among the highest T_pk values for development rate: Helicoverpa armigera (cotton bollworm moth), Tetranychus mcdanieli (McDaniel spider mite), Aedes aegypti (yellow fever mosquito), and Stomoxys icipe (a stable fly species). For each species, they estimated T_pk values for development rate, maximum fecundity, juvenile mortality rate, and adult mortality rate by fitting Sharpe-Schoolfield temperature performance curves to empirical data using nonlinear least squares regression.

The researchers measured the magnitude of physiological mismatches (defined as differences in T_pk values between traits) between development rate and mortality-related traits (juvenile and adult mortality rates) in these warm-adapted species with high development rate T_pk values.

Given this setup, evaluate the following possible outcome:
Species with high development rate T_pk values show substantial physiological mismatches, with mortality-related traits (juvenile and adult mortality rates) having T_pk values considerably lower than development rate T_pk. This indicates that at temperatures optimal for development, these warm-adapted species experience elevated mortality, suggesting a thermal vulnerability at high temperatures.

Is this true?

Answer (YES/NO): YES